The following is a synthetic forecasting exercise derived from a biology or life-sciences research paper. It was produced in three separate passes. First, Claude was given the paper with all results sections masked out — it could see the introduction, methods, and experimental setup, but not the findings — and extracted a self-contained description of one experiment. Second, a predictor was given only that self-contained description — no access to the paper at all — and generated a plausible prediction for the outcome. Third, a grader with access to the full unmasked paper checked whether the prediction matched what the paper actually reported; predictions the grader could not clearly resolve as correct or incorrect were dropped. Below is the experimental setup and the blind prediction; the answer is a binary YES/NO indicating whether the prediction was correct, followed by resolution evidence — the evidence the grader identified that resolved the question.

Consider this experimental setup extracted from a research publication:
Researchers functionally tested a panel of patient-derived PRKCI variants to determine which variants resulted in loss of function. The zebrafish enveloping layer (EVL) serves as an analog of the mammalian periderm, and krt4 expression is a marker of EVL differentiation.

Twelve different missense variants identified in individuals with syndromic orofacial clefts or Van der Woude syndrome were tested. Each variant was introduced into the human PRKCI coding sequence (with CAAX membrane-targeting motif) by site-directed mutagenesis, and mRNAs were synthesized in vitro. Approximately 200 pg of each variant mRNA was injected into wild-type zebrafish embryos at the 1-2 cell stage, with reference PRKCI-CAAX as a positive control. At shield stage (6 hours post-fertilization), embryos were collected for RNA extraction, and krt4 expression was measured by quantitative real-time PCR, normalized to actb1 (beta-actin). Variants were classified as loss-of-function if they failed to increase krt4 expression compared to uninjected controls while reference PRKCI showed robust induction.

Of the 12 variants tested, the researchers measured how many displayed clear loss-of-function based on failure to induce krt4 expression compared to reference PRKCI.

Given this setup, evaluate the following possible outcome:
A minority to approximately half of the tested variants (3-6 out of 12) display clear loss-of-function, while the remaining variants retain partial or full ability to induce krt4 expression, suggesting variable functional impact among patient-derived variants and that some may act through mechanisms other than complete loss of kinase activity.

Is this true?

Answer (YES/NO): YES